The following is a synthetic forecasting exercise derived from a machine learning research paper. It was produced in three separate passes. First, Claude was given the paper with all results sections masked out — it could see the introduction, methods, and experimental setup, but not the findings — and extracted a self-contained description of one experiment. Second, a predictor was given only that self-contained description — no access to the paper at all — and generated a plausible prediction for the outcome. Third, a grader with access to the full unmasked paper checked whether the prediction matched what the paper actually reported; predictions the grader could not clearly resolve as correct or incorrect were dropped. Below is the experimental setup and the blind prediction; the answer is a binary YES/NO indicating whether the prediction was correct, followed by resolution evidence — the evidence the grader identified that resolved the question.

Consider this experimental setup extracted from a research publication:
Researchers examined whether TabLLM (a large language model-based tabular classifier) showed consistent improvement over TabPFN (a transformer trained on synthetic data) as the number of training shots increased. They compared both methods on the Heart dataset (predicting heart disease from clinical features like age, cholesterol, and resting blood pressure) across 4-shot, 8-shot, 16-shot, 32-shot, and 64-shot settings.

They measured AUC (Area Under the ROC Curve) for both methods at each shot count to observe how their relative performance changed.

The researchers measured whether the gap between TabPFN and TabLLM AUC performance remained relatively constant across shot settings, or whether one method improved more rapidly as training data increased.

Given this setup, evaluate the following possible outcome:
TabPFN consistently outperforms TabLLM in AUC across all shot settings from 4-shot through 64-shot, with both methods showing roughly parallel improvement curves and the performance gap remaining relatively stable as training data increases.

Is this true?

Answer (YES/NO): NO